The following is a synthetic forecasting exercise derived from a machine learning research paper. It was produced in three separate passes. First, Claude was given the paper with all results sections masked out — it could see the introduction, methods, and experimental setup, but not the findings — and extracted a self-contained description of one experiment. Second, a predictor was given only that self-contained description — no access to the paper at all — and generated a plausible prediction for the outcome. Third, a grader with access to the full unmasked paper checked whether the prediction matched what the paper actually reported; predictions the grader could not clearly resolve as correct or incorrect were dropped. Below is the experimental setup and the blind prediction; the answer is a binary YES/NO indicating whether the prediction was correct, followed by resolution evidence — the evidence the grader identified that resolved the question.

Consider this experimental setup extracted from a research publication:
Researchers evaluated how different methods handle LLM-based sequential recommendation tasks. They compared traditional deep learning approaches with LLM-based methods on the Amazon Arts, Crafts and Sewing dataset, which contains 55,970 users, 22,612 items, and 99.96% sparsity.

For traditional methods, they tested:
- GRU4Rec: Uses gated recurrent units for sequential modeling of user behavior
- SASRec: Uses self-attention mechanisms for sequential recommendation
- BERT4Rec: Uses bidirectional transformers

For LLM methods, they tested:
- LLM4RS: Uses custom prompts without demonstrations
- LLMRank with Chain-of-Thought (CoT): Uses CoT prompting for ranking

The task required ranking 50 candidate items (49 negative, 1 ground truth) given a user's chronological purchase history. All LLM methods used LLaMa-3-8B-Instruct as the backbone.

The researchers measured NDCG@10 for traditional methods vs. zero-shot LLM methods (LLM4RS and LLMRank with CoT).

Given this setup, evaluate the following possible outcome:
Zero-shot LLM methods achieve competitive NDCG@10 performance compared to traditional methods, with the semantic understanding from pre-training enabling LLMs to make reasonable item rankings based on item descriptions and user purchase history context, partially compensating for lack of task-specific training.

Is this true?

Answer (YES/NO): NO